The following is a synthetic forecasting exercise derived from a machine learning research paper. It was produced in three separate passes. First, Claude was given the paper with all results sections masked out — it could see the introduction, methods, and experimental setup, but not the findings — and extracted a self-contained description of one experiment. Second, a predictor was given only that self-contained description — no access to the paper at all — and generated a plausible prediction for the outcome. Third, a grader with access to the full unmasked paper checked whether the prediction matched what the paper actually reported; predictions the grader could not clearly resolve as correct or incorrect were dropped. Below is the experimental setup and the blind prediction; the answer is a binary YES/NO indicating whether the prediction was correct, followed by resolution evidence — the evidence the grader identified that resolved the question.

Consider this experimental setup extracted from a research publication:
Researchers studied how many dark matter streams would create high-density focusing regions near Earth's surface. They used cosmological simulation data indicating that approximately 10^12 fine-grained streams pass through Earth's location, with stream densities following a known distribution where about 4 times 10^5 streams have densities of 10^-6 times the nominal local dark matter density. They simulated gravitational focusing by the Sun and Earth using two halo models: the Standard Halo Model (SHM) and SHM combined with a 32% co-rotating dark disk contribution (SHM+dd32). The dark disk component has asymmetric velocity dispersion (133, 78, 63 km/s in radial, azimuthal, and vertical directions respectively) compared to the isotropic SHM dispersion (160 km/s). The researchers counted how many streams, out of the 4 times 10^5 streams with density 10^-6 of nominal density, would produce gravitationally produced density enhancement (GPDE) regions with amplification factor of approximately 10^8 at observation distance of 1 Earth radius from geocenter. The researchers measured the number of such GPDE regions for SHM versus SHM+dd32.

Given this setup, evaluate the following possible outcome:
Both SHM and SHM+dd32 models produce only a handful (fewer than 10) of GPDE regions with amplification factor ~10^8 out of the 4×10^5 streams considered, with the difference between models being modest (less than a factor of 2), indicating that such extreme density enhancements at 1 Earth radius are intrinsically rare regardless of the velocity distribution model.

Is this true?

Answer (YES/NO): NO